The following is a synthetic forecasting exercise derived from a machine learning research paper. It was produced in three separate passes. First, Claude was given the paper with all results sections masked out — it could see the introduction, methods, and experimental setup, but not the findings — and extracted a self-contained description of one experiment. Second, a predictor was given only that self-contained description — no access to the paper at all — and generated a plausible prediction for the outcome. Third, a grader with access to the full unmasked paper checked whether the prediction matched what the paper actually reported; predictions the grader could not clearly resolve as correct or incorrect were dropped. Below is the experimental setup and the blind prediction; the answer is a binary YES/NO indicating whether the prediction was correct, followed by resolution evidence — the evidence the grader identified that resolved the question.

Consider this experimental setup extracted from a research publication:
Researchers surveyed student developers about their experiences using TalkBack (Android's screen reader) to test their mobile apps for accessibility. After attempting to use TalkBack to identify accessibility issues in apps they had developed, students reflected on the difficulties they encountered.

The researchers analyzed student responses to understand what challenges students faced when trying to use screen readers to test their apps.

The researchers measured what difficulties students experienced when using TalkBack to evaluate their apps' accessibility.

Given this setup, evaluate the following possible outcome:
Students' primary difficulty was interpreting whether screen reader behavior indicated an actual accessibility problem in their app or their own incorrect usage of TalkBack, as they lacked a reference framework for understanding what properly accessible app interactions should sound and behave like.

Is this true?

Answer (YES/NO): NO